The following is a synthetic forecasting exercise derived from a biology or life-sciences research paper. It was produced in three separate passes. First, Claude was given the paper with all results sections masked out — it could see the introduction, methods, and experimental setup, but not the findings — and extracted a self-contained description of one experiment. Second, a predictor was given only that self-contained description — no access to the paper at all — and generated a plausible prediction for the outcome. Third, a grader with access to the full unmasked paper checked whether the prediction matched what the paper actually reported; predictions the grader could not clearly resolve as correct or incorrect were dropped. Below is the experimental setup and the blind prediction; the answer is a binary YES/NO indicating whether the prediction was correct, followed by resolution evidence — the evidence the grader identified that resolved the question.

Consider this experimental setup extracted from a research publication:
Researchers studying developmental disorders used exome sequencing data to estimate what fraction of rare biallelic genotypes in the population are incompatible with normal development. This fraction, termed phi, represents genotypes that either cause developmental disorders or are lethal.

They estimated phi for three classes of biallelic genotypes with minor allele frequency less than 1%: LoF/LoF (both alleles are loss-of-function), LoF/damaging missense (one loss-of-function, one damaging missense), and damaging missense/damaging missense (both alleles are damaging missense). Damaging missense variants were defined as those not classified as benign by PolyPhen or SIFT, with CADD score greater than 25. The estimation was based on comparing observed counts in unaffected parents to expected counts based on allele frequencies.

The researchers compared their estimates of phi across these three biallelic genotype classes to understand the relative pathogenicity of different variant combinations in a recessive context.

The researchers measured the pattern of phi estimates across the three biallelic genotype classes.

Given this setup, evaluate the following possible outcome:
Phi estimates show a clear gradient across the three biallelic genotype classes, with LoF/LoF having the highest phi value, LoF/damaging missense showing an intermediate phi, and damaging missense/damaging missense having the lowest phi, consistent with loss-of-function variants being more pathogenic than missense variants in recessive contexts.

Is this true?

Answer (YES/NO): YES